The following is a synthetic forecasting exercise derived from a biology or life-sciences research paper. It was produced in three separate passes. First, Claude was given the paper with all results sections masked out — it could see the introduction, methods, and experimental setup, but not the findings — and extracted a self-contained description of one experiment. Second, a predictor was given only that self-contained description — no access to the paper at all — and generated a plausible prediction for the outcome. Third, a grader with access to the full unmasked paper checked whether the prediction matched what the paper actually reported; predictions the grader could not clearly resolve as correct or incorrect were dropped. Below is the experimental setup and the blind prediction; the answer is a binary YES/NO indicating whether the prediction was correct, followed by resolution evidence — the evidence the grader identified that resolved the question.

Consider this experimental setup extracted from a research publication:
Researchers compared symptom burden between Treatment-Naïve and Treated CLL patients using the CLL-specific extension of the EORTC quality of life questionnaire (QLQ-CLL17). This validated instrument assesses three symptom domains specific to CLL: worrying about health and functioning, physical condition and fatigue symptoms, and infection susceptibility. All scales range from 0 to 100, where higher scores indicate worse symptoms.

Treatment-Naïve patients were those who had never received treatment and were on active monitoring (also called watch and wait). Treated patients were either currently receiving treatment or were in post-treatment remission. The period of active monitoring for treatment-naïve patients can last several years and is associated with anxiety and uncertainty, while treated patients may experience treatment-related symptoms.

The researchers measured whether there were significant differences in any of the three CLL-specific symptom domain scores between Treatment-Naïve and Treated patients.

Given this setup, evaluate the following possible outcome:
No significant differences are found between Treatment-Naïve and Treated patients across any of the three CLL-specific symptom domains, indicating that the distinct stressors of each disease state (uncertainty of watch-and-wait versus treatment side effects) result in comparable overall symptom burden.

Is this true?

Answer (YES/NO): YES